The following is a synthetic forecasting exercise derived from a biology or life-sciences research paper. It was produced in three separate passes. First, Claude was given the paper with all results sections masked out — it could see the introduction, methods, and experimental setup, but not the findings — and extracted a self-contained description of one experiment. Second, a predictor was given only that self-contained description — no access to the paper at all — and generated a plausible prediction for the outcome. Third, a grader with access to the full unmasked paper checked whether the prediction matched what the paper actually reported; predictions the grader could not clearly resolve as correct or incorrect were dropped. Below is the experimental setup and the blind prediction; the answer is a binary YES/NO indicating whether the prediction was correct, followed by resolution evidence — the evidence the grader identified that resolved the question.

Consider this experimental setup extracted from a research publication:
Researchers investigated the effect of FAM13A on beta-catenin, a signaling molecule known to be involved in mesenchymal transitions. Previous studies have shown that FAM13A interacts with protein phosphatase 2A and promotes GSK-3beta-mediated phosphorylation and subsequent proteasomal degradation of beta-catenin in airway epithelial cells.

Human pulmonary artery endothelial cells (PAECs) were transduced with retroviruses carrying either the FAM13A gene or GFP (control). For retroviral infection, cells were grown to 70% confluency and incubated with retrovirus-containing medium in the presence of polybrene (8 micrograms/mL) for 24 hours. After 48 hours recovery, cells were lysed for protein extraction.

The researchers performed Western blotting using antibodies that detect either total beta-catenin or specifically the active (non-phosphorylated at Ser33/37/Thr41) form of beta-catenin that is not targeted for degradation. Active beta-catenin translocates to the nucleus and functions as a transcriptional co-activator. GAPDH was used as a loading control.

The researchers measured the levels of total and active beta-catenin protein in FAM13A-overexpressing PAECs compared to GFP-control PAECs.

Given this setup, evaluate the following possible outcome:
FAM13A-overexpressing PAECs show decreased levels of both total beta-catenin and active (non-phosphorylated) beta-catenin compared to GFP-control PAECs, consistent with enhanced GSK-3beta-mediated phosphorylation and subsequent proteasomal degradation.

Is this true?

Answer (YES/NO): NO